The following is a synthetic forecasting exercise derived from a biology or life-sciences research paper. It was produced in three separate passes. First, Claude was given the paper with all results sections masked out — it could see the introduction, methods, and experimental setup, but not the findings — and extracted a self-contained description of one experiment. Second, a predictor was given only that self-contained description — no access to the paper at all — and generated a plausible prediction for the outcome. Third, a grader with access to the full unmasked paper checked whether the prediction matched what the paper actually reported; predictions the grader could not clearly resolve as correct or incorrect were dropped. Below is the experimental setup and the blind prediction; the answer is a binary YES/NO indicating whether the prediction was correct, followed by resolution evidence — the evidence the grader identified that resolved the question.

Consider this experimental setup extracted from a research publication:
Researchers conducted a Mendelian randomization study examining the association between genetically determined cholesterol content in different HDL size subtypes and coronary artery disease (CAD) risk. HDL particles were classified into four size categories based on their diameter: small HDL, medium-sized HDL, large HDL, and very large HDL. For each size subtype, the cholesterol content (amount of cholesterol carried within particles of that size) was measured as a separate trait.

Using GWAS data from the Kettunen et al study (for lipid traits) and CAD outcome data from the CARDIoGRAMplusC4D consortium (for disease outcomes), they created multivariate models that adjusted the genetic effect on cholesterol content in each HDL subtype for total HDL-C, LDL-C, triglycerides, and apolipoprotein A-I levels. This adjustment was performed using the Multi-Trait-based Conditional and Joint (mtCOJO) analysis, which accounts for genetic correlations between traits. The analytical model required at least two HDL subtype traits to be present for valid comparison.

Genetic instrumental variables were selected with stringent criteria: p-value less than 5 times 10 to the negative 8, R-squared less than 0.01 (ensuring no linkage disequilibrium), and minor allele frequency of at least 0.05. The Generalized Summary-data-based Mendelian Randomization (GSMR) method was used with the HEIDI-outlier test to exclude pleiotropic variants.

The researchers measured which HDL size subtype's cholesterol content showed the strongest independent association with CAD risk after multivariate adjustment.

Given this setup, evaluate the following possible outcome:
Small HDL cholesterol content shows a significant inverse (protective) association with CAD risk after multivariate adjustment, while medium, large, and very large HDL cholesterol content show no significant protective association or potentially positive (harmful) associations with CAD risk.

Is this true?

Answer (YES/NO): NO